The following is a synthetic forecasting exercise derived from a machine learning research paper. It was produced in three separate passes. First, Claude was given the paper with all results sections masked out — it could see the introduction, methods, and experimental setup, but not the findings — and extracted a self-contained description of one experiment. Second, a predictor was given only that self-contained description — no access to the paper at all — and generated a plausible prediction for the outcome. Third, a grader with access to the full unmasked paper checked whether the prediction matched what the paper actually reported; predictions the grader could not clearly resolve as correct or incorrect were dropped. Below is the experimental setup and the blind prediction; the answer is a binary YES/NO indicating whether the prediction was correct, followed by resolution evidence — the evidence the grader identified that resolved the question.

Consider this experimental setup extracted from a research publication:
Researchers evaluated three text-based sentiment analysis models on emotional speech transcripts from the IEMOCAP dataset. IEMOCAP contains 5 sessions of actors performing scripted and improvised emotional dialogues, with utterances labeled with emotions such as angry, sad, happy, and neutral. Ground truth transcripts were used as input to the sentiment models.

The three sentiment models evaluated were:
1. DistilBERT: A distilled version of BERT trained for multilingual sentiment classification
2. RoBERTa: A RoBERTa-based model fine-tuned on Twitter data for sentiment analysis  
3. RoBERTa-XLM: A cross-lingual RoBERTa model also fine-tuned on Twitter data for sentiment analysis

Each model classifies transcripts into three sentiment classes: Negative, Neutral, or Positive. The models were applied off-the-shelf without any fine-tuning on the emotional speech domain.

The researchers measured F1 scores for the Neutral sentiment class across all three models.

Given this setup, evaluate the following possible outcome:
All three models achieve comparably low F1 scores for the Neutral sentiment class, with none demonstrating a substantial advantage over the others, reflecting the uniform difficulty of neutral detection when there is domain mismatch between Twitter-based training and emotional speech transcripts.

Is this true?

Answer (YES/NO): NO